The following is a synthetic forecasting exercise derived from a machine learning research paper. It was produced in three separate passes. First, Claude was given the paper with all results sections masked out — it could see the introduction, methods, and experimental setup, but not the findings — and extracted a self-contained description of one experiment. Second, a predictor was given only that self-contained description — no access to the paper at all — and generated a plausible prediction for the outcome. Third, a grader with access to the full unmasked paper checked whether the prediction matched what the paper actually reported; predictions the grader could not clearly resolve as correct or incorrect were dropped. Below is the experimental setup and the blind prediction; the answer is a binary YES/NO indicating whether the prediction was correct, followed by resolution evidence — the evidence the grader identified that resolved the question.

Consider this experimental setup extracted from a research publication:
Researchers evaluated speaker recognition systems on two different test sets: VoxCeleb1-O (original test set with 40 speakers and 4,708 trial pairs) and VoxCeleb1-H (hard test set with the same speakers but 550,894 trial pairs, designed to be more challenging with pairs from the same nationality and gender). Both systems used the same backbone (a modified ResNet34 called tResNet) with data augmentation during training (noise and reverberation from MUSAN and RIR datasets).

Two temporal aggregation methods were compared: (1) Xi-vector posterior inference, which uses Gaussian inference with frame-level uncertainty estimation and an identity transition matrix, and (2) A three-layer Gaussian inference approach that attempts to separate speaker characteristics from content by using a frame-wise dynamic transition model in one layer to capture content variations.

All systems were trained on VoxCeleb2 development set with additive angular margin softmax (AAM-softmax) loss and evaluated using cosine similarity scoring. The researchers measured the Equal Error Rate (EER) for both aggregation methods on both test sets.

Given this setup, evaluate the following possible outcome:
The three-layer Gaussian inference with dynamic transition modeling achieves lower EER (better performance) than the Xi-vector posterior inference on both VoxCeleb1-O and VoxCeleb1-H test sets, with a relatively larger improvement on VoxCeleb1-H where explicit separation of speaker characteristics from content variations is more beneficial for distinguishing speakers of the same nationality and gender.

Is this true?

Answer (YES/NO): NO